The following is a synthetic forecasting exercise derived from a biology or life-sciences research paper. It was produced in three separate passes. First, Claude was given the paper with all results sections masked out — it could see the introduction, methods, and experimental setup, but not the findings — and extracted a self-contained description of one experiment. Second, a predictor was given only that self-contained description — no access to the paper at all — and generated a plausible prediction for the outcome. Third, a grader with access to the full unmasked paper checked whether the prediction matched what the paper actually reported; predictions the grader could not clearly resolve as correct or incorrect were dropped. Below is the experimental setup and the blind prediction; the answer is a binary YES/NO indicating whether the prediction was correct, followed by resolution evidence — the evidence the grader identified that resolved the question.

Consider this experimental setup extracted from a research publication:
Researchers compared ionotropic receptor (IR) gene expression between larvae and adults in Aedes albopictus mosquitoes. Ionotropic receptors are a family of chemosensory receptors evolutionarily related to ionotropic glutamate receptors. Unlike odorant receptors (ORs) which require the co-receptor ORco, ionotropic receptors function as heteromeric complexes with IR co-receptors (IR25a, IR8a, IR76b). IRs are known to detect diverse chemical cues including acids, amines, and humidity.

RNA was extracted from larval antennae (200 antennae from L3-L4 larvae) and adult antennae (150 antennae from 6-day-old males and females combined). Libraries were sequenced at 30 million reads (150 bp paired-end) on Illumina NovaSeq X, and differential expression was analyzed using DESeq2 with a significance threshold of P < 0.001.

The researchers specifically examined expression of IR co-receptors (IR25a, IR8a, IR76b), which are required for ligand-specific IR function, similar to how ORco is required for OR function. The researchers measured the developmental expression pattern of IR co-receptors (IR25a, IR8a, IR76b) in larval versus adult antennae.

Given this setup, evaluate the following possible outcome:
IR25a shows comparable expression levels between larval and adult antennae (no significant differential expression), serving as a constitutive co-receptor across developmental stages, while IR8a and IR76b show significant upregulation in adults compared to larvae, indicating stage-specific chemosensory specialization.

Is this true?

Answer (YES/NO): NO